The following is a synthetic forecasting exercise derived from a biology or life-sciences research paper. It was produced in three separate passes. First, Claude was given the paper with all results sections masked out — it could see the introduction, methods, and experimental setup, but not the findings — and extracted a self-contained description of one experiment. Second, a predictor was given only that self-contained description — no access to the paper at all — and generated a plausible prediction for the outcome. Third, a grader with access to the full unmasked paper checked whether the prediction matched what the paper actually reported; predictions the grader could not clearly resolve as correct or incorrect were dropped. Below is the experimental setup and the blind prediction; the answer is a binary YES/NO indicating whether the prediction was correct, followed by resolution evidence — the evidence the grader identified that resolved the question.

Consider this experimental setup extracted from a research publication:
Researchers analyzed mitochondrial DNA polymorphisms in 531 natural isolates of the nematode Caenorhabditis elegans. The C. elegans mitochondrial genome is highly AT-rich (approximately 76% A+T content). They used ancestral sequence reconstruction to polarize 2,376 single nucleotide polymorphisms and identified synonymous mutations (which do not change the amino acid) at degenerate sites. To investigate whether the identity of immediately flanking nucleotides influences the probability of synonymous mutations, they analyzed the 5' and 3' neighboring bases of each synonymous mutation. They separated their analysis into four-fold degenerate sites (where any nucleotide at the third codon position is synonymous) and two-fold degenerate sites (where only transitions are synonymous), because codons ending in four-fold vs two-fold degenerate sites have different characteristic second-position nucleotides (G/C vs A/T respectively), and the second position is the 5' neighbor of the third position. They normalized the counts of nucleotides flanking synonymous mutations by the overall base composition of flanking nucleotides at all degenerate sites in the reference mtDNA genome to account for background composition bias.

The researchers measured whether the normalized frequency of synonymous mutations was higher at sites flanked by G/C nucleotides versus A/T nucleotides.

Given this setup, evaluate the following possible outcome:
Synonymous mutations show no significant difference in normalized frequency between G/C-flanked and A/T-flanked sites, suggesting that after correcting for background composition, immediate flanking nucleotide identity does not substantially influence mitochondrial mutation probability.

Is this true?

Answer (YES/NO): NO